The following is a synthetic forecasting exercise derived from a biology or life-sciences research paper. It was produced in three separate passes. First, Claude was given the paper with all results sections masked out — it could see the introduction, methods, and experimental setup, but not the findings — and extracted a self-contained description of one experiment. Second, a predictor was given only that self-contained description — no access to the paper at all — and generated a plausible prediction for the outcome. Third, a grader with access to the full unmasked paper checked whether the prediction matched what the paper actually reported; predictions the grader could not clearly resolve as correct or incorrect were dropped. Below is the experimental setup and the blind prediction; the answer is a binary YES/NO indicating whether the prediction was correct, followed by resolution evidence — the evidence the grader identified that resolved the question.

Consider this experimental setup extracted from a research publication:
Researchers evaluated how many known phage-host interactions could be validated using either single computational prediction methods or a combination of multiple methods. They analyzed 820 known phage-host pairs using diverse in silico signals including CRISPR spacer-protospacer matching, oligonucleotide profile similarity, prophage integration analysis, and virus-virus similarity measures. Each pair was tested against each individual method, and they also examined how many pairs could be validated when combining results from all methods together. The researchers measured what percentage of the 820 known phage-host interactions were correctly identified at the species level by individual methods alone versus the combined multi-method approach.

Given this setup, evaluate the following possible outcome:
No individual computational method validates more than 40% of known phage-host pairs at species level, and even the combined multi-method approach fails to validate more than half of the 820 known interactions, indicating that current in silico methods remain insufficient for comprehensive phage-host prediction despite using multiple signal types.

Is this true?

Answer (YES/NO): NO